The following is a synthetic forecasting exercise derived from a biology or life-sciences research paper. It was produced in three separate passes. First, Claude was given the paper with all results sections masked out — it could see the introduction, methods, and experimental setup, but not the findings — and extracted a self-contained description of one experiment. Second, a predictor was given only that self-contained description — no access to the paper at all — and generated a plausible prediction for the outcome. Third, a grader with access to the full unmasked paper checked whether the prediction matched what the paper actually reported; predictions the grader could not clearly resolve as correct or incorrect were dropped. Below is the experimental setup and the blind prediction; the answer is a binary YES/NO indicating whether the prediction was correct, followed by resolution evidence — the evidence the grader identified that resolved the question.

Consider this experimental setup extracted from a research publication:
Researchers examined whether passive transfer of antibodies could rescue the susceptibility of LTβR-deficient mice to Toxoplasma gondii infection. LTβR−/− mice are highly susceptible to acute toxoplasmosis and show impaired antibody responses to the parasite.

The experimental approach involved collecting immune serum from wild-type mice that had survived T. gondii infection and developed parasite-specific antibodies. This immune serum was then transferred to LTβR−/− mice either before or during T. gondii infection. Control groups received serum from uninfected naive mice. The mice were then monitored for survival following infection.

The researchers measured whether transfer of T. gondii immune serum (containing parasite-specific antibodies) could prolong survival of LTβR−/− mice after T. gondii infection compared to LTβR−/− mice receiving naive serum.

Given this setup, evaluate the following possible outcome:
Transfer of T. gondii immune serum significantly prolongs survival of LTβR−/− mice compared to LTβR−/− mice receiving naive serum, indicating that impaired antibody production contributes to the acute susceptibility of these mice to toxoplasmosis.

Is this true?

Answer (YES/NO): YES